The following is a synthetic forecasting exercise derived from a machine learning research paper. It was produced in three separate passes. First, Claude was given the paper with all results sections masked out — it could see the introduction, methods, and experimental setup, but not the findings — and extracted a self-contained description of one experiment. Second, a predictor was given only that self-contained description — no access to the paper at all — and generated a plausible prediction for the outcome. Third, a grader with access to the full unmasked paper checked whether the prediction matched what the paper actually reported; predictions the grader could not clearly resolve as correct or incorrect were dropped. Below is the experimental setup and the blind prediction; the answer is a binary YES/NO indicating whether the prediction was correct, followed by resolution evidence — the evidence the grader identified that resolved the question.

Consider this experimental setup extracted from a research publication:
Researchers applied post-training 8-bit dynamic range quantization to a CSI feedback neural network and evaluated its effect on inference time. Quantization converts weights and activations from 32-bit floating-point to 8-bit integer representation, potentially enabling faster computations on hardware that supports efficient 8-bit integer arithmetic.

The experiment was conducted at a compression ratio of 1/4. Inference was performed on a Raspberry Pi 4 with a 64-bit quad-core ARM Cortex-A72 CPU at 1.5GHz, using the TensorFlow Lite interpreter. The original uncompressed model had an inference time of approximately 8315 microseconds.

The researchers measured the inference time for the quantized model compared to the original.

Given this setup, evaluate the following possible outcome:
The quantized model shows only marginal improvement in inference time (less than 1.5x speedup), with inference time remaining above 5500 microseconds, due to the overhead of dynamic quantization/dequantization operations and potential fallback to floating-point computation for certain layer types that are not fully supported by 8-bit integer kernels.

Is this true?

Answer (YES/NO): YES